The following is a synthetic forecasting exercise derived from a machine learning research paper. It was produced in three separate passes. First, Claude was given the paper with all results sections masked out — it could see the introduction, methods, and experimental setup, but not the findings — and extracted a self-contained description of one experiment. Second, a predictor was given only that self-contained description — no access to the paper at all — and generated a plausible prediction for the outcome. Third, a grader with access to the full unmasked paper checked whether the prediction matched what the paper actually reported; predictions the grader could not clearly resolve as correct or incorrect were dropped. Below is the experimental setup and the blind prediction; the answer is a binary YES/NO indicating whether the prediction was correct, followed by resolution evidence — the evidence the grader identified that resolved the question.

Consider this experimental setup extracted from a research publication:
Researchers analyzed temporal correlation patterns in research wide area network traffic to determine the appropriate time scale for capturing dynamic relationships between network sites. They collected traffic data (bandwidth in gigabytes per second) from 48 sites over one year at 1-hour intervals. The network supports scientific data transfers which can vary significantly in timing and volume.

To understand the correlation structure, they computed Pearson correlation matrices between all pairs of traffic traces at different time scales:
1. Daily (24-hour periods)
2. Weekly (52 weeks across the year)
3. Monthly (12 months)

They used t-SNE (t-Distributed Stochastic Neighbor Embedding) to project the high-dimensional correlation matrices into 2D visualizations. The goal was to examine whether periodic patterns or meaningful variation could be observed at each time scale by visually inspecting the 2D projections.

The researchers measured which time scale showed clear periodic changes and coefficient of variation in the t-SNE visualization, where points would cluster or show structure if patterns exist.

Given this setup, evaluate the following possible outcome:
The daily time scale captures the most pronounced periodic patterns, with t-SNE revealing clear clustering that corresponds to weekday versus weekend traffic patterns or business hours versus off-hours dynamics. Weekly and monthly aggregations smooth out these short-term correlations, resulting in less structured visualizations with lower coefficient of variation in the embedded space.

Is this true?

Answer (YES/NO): NO